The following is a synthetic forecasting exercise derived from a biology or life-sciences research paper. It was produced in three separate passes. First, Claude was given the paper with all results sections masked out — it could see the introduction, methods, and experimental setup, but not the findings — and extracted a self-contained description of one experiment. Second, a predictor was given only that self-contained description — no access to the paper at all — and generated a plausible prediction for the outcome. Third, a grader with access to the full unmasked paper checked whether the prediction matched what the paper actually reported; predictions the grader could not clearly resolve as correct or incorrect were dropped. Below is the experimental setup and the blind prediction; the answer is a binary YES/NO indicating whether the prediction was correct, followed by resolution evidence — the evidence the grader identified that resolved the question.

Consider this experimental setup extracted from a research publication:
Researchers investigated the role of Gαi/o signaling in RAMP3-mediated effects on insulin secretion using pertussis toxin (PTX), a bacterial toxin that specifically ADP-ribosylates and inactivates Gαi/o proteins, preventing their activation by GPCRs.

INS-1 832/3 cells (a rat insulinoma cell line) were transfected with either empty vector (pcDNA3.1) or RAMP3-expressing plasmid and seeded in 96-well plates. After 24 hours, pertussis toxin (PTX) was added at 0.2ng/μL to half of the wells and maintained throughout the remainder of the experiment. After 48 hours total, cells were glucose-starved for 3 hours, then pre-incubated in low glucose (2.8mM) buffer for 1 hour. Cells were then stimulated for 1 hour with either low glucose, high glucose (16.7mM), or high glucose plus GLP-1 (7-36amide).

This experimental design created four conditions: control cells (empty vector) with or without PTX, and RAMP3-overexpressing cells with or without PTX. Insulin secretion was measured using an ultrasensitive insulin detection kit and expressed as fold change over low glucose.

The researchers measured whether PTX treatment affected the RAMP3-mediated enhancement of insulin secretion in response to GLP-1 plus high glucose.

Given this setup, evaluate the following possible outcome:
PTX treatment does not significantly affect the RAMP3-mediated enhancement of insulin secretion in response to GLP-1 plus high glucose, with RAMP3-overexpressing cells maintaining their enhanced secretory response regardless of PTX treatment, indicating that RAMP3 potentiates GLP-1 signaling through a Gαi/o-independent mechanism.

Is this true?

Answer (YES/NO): NO